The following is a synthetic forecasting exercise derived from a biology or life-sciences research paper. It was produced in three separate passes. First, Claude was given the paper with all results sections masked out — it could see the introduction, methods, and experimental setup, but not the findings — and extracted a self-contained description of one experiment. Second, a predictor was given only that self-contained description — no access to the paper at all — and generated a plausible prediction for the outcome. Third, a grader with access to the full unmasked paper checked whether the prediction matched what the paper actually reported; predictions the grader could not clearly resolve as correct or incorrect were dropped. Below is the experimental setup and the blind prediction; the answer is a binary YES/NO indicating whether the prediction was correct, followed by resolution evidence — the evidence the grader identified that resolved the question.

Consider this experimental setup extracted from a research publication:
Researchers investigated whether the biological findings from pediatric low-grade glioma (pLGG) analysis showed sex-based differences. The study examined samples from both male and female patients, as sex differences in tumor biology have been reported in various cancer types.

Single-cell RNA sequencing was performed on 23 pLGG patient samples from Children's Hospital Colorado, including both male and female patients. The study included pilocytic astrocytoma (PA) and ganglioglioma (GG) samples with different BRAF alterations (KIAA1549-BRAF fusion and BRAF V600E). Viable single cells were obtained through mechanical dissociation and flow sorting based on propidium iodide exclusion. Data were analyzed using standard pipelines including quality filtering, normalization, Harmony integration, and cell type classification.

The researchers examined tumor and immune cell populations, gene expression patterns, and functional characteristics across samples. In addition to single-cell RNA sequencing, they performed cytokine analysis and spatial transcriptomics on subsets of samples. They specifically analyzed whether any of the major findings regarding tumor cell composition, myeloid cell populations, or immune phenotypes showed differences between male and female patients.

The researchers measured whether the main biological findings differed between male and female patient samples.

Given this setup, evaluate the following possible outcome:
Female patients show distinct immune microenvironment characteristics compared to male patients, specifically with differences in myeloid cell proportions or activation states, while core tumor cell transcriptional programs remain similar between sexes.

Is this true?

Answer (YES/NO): NO